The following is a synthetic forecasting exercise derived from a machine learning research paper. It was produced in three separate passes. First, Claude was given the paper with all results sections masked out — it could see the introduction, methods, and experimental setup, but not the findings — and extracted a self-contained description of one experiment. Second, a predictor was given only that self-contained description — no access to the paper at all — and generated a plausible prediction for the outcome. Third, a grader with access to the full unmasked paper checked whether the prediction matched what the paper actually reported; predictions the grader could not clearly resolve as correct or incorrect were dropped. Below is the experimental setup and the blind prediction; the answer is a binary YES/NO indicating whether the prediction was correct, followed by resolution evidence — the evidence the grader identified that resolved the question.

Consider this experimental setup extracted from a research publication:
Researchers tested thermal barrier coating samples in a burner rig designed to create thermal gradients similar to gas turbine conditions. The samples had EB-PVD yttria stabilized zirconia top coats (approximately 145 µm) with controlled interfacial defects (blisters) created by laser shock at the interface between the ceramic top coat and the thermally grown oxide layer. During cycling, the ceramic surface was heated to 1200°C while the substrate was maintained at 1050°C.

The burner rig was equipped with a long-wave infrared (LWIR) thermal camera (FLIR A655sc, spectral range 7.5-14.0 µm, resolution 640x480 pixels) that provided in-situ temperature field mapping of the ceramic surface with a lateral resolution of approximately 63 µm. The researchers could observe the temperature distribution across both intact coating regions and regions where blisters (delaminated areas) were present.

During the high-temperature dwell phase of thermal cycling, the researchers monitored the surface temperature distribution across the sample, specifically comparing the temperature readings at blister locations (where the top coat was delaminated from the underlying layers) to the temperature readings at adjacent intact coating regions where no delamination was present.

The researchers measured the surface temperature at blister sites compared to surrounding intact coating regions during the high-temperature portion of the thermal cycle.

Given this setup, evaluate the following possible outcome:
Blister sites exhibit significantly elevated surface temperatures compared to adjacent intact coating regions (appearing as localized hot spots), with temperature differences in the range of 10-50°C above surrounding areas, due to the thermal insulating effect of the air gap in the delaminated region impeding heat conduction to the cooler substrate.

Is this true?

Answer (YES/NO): NO